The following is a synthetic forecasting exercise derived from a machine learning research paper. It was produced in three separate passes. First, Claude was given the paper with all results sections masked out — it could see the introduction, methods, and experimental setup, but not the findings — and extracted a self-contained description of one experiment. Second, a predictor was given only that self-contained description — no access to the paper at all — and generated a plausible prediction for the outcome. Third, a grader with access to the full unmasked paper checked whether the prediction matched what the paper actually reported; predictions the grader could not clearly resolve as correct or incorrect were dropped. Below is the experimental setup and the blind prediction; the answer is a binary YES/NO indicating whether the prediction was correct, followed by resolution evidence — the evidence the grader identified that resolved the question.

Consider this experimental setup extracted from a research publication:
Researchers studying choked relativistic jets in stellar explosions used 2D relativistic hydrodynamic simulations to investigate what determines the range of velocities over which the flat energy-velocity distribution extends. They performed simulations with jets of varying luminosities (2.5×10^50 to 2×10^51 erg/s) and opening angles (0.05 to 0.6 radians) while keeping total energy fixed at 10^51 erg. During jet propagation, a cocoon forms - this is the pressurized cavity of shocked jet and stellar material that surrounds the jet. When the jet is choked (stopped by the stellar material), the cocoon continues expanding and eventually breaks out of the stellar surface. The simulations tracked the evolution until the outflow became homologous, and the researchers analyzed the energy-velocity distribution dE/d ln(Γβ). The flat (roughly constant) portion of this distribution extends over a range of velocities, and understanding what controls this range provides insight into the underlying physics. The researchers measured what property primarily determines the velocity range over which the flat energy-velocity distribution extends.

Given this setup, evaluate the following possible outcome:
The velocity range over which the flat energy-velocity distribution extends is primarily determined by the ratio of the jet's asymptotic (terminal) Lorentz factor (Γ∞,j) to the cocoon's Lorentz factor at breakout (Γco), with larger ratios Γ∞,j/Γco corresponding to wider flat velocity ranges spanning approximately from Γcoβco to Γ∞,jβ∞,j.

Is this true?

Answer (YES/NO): NO